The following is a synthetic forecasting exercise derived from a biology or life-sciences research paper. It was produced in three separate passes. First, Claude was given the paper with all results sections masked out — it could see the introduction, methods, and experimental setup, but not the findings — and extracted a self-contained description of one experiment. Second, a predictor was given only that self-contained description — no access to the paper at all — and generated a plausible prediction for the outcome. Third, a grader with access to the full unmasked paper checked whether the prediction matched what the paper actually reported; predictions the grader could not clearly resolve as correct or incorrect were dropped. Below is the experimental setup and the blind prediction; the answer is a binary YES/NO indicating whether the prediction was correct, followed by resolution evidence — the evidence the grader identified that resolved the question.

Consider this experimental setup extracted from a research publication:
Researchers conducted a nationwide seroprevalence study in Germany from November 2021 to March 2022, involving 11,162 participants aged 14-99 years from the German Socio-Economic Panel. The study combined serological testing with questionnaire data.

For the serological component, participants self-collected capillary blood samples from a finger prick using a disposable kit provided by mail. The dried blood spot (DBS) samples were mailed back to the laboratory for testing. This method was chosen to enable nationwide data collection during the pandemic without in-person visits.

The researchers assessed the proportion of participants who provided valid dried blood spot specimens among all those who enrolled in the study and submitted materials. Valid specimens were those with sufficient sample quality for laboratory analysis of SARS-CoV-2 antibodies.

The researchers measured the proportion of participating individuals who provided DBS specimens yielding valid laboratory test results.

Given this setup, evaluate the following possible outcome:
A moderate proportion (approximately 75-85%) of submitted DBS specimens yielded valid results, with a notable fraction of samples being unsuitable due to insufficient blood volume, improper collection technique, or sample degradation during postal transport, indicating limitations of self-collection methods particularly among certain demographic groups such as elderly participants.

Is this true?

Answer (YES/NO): NO